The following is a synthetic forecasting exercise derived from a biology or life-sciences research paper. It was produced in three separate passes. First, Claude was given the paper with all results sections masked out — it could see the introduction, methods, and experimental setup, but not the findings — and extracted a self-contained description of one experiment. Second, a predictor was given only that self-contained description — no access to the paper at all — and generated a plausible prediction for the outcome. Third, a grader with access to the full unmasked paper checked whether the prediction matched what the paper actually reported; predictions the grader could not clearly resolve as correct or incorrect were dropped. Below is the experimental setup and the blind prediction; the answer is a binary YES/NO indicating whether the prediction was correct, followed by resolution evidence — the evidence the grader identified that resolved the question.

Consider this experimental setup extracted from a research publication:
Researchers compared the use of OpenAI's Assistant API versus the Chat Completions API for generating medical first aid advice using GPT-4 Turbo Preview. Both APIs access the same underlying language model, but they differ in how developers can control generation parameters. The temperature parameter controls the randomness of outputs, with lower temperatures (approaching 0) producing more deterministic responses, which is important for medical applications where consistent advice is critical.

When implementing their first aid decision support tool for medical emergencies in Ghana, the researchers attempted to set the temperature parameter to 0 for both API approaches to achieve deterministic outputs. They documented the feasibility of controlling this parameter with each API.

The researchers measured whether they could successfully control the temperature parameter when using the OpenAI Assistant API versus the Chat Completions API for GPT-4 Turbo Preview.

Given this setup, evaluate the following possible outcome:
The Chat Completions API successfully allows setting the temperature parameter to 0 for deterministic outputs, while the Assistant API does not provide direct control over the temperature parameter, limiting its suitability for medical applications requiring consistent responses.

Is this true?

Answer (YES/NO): YES